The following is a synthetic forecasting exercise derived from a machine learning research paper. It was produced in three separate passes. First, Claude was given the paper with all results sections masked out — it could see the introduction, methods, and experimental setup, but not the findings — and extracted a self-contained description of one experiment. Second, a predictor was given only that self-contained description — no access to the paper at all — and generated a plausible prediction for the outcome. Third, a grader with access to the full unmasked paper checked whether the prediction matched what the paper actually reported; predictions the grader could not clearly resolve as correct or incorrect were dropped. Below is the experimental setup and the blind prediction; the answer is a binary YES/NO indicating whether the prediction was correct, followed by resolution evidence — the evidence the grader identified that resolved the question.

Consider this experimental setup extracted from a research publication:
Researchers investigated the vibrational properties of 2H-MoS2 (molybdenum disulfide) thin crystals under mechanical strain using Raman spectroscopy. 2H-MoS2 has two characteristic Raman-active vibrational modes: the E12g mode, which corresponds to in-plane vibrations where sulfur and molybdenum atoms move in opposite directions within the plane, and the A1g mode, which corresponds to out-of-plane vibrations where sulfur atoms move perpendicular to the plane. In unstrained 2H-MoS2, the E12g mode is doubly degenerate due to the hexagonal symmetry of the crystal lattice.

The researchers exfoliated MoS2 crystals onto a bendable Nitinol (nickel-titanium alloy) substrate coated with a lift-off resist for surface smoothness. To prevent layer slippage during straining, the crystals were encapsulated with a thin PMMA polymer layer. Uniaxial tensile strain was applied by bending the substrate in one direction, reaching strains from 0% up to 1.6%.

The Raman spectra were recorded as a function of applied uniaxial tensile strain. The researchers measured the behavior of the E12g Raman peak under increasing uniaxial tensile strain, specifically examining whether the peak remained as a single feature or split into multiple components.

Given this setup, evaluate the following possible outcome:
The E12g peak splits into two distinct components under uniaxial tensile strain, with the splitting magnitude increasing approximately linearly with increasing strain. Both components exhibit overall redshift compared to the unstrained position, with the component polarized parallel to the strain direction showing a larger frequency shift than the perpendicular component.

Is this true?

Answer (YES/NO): NO